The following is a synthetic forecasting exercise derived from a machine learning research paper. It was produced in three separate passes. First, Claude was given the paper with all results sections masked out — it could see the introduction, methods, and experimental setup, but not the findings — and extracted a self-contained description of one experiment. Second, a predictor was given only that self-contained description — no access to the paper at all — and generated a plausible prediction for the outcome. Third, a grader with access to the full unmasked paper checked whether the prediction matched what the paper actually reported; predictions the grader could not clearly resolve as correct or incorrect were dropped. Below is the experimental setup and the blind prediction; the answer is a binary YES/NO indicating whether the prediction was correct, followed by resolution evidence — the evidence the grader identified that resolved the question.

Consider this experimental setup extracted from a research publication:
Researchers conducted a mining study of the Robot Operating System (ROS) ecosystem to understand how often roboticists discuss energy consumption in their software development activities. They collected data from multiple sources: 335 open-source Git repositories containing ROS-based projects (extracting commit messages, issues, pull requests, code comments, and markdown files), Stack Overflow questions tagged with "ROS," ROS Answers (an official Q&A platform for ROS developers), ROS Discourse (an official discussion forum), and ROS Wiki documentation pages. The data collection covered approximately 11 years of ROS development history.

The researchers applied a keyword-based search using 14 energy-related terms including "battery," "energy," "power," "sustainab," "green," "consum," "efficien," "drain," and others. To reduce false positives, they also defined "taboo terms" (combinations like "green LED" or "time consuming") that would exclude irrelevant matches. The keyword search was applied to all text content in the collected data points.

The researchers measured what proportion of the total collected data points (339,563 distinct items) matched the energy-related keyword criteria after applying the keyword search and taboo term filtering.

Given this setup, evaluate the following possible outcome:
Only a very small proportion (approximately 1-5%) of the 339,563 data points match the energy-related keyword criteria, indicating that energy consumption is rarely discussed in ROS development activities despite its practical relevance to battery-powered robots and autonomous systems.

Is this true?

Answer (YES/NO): YES